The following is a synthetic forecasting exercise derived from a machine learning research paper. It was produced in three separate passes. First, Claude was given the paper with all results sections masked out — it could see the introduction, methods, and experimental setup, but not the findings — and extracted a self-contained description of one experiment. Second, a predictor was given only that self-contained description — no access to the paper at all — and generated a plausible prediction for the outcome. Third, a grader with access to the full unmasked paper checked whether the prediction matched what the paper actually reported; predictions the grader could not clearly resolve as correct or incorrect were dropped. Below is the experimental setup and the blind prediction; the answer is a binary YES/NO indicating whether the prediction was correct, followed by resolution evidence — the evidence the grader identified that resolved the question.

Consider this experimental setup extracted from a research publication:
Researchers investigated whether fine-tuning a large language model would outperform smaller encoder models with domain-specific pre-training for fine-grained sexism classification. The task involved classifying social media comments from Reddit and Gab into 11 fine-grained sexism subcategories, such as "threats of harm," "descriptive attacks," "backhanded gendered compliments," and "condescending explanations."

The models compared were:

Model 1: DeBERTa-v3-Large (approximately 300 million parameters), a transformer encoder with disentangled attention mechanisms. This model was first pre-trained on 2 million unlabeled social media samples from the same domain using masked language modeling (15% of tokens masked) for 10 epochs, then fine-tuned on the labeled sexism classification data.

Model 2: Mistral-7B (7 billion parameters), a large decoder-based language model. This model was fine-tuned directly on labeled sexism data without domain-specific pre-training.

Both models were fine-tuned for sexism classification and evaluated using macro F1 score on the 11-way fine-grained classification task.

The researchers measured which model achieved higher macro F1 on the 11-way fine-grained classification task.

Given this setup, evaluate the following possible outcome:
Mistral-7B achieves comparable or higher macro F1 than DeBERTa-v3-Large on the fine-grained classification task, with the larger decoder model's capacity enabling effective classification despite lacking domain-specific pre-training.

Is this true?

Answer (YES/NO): NO